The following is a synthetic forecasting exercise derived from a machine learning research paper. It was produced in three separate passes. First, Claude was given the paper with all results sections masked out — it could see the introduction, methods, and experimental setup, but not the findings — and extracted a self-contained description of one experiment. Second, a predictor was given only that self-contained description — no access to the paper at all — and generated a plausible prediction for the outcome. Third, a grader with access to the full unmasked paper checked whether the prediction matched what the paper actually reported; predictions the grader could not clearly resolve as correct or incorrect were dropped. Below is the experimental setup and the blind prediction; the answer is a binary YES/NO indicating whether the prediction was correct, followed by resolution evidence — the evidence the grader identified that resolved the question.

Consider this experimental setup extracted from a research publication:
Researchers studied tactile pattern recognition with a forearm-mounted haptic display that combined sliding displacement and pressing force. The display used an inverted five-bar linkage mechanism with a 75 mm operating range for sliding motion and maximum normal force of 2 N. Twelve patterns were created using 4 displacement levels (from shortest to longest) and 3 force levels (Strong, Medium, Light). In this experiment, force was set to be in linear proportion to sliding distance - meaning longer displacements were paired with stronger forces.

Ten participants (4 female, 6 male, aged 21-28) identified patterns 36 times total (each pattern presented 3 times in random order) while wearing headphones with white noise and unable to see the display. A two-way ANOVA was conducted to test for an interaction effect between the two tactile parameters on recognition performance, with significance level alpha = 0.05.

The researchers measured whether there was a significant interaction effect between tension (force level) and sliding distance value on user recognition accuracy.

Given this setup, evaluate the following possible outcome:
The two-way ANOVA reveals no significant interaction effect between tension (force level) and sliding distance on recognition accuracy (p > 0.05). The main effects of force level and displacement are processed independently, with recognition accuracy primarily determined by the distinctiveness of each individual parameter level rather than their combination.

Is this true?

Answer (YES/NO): YES